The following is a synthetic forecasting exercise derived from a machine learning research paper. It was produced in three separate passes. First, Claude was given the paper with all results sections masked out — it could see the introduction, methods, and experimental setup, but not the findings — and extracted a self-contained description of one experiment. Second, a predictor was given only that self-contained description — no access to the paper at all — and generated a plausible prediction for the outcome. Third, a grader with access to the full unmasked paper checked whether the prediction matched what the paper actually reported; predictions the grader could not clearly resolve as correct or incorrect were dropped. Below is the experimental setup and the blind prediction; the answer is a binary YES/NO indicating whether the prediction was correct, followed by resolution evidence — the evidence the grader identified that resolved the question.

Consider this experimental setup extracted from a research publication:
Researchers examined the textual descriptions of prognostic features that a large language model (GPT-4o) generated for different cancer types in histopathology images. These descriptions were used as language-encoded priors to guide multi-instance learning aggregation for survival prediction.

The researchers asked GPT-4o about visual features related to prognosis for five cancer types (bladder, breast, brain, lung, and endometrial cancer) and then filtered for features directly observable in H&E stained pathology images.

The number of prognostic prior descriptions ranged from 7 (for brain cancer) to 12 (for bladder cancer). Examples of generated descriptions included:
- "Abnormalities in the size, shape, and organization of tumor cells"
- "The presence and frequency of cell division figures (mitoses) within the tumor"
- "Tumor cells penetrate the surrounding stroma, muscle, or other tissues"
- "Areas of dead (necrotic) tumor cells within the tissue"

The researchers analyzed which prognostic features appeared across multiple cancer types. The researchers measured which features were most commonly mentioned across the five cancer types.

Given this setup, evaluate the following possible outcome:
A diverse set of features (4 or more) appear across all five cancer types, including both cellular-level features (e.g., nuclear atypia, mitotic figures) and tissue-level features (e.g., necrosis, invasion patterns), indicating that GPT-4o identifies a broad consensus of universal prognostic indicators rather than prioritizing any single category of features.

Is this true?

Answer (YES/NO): NO